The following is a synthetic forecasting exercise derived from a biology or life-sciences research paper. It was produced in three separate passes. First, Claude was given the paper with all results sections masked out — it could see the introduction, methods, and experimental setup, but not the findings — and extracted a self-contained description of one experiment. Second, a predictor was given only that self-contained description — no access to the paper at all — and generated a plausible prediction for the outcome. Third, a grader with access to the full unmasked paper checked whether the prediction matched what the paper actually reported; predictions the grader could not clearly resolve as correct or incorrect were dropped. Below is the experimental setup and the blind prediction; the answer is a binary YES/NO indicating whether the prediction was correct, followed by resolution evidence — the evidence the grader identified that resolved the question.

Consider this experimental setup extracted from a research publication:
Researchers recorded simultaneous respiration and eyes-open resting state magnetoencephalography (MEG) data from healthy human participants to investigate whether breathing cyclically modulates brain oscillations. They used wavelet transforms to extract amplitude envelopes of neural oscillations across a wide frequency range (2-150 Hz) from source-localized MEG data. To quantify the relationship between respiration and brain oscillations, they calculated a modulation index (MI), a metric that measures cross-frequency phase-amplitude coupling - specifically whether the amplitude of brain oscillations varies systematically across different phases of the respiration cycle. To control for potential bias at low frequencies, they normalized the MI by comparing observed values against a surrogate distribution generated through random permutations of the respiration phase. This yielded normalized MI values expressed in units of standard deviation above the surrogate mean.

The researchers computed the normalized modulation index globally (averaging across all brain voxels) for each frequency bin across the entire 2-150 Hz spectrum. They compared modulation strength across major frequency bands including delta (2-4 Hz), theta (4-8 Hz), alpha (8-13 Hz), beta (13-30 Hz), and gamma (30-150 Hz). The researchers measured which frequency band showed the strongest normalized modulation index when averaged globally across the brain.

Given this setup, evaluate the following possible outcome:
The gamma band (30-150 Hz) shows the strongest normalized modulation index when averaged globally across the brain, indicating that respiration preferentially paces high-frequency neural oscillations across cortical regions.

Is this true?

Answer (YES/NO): NO